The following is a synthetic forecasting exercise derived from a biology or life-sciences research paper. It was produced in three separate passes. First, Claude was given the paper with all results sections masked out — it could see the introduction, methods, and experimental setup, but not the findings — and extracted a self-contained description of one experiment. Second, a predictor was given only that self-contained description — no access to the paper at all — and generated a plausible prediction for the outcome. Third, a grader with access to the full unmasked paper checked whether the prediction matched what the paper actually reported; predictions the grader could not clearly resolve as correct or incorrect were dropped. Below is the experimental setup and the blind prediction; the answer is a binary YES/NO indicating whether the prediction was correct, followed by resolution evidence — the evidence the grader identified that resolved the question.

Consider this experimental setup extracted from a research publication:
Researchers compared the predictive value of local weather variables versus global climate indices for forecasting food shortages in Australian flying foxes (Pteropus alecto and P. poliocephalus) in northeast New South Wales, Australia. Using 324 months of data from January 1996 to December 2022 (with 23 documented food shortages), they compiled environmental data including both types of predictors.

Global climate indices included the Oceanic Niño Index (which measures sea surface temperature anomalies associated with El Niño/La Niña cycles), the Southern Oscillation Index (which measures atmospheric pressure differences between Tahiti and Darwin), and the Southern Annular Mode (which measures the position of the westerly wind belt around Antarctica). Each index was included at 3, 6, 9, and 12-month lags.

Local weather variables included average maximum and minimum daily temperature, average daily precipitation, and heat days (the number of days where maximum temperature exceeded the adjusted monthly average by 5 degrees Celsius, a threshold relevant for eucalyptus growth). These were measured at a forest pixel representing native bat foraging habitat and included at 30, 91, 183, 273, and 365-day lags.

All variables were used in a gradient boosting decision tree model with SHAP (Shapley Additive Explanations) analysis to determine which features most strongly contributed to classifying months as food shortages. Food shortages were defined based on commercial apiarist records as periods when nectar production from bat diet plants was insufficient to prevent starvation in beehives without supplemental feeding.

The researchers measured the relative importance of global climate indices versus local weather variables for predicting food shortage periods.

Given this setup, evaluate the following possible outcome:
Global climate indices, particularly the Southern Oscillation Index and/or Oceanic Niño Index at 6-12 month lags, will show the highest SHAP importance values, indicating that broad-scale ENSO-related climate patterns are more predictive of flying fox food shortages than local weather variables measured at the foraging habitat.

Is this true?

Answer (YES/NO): NO